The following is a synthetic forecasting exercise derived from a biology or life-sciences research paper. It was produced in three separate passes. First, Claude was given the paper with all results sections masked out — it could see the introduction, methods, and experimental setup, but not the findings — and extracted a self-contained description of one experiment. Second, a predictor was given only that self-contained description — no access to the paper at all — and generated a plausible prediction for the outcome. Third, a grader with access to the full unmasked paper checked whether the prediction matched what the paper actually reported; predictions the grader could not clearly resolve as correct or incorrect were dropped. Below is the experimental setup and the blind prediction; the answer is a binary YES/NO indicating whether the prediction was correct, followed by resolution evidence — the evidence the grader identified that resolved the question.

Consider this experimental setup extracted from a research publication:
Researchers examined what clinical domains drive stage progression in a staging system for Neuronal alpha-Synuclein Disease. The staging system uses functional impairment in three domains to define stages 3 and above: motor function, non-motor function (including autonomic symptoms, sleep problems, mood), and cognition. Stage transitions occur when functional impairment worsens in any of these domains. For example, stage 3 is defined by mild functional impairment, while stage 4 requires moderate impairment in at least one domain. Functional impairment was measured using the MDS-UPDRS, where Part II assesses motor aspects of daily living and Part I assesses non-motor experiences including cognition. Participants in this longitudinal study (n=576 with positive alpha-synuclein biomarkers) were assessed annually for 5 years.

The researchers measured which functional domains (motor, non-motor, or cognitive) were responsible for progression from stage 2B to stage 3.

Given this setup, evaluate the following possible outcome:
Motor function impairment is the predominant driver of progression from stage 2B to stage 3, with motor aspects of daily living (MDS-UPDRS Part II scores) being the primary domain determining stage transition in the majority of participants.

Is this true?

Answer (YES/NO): YES